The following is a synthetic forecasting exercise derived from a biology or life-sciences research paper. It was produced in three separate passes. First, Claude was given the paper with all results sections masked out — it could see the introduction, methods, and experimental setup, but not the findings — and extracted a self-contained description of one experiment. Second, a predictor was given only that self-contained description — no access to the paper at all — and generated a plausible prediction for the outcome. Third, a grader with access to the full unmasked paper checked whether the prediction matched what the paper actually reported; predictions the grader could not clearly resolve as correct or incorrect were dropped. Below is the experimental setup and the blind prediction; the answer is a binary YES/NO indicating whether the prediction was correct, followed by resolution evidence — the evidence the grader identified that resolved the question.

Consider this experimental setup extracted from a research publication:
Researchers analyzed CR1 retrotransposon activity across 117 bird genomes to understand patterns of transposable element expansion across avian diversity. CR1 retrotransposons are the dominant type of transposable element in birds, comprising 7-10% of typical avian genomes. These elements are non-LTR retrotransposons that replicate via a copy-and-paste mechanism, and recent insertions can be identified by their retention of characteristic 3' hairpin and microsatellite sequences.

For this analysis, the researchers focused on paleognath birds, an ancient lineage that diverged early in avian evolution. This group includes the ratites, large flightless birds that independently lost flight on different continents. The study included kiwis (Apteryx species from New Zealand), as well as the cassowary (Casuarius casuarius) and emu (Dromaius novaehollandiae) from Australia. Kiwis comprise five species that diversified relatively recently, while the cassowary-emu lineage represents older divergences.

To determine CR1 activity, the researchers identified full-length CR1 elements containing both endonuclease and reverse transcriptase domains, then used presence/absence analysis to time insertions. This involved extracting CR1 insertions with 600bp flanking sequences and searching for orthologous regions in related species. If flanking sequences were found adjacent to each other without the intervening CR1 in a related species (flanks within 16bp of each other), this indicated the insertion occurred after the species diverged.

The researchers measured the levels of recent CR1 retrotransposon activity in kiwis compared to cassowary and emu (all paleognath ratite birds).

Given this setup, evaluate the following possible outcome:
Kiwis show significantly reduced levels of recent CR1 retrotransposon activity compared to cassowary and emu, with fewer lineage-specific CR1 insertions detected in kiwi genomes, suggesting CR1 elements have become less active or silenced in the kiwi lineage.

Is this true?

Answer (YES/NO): NO